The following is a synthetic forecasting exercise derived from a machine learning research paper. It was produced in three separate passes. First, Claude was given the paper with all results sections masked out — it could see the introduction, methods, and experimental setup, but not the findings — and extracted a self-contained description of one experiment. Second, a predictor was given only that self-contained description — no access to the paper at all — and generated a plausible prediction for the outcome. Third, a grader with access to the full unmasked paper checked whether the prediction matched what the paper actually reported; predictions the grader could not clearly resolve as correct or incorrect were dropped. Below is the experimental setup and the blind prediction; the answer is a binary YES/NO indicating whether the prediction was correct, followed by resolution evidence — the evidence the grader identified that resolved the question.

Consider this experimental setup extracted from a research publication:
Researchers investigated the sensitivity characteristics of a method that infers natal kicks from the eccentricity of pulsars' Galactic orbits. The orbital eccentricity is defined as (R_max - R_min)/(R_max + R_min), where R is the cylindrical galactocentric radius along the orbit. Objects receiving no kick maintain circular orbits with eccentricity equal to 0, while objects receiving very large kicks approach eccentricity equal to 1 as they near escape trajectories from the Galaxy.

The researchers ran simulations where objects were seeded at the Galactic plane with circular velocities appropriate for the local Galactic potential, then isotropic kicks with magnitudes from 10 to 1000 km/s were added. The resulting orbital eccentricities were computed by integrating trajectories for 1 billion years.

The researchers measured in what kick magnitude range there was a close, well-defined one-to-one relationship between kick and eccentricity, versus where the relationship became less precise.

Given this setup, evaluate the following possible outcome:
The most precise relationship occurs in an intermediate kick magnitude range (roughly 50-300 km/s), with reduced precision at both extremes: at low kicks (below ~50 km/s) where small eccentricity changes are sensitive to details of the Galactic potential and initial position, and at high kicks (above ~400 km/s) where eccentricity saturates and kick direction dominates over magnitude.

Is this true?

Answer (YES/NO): NO